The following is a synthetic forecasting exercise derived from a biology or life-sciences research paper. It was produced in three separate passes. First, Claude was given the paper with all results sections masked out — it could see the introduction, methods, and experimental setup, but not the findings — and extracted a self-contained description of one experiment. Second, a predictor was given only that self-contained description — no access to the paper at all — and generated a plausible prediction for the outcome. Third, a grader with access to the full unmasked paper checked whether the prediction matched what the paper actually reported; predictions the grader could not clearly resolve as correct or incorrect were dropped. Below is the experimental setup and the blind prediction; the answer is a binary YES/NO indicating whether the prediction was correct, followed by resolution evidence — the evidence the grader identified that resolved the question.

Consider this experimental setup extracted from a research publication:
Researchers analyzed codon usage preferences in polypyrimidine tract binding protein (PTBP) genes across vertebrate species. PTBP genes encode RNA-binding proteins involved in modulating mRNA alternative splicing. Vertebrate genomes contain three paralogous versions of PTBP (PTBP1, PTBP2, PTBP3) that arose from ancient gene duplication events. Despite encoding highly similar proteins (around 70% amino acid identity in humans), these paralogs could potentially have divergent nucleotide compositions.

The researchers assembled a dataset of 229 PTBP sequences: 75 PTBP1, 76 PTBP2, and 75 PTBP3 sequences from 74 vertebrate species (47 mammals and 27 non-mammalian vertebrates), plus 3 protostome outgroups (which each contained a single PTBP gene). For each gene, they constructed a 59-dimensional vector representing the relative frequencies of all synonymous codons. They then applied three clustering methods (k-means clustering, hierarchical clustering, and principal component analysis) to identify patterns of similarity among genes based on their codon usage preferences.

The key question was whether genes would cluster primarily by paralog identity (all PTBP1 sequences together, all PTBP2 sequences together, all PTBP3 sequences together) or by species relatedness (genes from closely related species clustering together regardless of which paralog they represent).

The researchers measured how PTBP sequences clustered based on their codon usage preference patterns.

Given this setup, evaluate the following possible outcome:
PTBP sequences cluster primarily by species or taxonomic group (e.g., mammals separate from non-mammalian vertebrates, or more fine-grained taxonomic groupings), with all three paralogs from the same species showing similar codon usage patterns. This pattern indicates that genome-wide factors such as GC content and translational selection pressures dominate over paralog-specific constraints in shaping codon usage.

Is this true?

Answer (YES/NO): NO